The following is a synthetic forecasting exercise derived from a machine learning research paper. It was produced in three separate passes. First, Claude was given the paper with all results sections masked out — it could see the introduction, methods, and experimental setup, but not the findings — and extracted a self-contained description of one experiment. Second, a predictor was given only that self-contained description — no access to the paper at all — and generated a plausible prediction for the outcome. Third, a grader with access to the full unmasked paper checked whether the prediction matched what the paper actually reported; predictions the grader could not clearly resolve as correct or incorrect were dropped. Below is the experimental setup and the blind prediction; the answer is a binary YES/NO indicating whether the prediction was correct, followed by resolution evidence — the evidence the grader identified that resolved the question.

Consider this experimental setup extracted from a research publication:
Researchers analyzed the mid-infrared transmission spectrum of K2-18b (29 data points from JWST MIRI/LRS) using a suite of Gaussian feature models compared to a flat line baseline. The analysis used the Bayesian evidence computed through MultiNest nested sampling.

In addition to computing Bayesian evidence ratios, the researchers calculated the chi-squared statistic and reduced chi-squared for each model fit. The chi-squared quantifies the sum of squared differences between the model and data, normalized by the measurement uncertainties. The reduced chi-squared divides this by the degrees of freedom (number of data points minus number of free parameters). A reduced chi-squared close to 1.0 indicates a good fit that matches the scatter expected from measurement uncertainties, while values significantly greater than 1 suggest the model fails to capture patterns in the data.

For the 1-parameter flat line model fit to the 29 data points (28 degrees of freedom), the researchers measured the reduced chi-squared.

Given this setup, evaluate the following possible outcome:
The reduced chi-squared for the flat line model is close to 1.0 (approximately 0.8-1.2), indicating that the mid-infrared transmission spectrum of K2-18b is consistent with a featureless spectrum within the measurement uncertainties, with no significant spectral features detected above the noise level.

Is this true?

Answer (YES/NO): YES